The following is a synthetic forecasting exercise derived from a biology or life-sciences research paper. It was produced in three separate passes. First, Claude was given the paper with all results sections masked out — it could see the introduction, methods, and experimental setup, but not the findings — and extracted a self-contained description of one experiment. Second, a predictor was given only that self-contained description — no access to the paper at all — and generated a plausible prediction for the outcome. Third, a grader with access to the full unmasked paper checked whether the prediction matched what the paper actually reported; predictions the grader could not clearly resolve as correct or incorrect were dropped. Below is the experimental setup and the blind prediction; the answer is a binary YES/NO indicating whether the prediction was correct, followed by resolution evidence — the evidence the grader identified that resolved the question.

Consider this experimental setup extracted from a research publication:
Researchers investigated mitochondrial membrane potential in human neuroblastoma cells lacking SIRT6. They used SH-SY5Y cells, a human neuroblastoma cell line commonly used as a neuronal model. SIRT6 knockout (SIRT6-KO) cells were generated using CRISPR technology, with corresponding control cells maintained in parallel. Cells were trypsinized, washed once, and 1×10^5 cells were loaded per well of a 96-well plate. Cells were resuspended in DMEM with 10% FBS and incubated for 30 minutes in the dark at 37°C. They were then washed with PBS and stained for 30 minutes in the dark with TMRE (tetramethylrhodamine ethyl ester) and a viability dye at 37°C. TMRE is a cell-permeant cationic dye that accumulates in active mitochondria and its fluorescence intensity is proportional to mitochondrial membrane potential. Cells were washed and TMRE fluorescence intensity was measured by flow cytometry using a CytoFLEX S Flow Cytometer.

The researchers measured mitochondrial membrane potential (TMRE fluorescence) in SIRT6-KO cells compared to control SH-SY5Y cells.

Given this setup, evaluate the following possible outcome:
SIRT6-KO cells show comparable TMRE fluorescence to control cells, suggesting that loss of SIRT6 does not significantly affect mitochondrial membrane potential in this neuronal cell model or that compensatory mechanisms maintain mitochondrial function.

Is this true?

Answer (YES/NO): NO